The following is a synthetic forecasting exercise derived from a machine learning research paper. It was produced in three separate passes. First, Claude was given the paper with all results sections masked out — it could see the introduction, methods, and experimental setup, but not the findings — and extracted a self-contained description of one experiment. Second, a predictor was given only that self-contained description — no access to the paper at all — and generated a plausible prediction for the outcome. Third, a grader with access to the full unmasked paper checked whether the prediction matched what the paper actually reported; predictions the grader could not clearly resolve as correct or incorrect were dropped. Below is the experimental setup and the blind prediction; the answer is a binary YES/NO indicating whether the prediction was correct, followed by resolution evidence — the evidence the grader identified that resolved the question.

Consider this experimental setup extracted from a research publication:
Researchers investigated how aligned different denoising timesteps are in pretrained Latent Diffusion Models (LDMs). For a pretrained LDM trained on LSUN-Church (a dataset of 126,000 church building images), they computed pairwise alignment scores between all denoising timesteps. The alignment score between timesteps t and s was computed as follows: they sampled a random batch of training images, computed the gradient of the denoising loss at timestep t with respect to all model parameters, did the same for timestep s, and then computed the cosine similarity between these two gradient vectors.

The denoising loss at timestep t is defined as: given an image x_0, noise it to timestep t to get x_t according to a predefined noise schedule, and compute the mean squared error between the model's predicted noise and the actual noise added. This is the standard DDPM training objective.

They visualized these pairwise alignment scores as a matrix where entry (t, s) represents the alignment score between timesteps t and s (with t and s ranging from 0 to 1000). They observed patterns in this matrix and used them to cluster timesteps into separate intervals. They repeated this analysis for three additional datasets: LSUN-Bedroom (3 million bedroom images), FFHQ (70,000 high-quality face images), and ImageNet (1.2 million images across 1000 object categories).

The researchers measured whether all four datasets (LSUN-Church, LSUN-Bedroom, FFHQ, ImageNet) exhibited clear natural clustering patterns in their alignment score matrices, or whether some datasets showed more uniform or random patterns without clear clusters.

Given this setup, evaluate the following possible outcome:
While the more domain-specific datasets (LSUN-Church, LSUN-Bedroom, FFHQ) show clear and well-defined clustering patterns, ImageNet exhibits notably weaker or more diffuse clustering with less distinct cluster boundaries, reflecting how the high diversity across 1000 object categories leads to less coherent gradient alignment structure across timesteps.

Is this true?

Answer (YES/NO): NO